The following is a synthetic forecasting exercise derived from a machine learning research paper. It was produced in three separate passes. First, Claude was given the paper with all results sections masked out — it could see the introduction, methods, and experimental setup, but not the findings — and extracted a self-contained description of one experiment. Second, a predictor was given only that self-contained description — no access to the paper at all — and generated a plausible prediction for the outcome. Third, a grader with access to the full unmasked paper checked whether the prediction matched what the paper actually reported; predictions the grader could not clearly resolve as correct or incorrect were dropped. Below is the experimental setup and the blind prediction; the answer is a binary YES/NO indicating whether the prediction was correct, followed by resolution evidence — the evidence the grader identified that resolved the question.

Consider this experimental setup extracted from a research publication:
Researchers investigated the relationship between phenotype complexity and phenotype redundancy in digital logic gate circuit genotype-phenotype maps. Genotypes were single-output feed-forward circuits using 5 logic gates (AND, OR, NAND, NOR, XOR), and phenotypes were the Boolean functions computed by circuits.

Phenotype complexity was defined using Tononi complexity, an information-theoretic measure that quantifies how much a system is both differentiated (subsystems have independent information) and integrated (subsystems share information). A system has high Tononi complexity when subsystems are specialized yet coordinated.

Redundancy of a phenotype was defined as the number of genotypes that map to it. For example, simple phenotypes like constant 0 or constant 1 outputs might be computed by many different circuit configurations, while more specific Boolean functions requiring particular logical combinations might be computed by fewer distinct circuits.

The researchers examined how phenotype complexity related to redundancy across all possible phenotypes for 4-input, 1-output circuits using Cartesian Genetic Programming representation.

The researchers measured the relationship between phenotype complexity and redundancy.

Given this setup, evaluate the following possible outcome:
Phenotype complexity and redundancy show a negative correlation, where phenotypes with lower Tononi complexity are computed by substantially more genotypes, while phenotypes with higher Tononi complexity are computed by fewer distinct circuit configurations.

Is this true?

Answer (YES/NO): YES